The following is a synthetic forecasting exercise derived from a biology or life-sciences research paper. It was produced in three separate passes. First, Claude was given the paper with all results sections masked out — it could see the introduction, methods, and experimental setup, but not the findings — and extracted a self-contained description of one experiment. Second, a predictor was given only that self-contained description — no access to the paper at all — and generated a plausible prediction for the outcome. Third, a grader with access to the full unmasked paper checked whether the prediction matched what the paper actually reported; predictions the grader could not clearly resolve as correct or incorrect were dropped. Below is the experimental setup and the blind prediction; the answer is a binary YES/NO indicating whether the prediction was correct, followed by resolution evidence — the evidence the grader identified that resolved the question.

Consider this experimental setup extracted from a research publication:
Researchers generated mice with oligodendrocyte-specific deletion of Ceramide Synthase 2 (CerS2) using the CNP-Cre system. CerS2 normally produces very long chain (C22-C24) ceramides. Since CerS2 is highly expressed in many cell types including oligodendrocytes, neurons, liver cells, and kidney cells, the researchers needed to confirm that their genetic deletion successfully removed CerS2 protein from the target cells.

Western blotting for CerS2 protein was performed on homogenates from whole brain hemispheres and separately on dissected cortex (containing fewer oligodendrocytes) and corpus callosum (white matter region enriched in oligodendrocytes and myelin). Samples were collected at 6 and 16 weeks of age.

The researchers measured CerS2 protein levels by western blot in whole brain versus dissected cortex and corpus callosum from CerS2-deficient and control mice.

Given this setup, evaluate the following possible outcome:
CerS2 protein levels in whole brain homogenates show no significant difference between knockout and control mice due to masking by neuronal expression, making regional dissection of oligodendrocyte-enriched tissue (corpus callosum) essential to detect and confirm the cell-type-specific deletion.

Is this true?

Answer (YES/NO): NO